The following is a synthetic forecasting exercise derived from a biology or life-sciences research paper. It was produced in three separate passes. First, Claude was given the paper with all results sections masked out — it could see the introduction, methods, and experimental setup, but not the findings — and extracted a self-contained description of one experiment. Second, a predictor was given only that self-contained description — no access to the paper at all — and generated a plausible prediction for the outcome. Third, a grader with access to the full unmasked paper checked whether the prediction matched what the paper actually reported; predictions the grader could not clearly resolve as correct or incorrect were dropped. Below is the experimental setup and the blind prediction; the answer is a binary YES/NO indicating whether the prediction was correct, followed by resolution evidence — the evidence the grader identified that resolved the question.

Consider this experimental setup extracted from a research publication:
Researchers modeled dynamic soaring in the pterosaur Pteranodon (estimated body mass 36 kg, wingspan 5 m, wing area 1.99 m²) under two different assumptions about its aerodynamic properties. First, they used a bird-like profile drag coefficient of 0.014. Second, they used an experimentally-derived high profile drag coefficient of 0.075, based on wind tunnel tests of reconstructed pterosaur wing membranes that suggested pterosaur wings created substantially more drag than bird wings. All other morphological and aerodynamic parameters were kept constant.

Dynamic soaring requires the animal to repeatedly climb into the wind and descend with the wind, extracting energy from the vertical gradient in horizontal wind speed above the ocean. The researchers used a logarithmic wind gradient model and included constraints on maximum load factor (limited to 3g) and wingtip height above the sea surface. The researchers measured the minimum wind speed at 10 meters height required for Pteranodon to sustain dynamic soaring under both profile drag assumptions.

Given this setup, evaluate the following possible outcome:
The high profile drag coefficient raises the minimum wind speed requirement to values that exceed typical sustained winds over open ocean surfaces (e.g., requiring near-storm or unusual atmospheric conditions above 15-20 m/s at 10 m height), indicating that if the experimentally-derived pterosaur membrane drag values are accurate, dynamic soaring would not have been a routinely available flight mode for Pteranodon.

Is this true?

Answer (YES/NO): YES